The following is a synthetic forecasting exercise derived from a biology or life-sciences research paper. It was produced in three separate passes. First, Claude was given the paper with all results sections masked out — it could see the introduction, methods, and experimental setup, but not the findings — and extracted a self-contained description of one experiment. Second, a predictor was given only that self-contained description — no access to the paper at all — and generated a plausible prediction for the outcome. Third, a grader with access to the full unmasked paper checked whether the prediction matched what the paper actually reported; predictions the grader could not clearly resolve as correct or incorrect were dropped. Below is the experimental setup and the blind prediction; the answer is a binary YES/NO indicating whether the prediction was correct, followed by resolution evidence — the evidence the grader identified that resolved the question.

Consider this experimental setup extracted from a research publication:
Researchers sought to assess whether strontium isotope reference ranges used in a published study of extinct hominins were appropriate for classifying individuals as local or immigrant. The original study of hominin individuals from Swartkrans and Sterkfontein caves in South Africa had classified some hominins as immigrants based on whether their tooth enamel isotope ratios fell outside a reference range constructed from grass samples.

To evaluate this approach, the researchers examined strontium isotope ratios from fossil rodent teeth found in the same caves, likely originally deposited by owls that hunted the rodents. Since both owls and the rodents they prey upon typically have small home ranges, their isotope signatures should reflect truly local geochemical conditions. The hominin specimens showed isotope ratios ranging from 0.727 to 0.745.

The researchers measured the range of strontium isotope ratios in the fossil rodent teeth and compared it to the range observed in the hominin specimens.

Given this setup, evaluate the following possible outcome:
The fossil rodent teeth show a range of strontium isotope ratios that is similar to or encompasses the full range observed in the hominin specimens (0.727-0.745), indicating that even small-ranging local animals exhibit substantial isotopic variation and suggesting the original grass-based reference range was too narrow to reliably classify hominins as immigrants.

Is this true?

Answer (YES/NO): YES